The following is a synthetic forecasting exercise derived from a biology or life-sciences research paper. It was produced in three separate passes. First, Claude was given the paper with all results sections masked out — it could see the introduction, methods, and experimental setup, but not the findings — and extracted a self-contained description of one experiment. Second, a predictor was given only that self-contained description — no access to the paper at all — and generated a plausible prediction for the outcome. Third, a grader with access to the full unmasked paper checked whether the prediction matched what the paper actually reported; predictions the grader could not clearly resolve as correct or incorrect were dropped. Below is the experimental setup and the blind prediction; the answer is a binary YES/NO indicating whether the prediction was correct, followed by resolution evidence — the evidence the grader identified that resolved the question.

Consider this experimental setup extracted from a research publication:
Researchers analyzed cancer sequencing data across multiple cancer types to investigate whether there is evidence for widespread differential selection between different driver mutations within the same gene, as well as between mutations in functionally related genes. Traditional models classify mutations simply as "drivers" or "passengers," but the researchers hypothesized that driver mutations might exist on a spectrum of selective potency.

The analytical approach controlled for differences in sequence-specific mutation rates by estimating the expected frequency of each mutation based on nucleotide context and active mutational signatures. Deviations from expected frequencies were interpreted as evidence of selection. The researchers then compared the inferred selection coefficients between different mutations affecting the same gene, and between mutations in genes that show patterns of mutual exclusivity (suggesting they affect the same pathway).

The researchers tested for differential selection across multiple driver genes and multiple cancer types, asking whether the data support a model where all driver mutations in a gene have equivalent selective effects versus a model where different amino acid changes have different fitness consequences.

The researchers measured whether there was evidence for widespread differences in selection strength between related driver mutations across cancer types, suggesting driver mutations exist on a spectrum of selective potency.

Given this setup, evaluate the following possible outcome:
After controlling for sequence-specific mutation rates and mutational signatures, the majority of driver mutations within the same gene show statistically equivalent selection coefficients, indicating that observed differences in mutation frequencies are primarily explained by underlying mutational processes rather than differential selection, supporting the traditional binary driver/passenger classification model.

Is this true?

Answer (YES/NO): NO